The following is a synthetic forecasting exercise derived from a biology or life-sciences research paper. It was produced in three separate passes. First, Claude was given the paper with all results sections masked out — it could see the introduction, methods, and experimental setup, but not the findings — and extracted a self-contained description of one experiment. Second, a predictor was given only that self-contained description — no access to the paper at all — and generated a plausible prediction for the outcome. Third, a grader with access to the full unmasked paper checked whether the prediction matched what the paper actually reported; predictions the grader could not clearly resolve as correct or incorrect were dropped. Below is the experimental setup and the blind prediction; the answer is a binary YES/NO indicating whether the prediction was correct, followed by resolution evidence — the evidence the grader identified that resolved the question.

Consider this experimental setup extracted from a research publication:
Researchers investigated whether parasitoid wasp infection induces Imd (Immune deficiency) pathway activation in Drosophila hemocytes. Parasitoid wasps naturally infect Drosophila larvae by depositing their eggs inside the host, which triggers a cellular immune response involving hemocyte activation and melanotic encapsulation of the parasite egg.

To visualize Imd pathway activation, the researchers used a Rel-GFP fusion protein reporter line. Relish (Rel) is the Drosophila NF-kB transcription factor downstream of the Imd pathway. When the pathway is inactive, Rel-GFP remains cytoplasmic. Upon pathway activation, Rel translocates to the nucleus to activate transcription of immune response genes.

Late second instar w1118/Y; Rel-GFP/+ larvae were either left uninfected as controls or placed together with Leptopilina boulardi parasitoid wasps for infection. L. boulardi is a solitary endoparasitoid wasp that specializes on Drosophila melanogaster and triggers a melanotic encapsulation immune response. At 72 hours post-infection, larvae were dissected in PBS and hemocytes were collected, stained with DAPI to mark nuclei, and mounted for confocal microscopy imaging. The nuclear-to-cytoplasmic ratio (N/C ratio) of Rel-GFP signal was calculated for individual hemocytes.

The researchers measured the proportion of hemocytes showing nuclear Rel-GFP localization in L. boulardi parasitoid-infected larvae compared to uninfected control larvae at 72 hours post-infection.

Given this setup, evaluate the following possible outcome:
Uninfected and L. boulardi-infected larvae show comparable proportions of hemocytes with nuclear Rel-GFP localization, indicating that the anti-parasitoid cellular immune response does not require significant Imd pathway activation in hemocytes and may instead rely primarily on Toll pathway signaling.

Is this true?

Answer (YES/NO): YES